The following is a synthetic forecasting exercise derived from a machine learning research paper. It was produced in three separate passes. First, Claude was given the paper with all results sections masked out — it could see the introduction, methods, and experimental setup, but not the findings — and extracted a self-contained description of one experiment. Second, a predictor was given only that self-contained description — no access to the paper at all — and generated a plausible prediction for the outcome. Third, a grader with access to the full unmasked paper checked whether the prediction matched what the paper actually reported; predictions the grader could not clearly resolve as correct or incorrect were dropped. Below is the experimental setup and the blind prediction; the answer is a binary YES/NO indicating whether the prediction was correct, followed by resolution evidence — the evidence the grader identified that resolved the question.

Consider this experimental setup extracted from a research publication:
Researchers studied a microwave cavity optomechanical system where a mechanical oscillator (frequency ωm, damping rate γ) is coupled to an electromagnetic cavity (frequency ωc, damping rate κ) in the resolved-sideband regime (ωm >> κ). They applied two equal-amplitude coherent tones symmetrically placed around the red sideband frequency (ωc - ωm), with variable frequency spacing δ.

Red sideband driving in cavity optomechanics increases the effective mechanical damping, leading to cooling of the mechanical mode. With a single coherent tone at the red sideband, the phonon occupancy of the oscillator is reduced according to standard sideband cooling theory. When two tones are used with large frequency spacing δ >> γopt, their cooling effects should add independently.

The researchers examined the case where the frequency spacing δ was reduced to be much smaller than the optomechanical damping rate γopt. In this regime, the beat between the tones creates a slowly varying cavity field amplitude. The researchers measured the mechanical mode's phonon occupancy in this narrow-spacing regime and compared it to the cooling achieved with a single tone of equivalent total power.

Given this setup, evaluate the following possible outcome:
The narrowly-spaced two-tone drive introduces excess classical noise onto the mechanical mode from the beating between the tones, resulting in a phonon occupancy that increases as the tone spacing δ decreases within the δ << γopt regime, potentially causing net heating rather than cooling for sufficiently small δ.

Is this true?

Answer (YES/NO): NO